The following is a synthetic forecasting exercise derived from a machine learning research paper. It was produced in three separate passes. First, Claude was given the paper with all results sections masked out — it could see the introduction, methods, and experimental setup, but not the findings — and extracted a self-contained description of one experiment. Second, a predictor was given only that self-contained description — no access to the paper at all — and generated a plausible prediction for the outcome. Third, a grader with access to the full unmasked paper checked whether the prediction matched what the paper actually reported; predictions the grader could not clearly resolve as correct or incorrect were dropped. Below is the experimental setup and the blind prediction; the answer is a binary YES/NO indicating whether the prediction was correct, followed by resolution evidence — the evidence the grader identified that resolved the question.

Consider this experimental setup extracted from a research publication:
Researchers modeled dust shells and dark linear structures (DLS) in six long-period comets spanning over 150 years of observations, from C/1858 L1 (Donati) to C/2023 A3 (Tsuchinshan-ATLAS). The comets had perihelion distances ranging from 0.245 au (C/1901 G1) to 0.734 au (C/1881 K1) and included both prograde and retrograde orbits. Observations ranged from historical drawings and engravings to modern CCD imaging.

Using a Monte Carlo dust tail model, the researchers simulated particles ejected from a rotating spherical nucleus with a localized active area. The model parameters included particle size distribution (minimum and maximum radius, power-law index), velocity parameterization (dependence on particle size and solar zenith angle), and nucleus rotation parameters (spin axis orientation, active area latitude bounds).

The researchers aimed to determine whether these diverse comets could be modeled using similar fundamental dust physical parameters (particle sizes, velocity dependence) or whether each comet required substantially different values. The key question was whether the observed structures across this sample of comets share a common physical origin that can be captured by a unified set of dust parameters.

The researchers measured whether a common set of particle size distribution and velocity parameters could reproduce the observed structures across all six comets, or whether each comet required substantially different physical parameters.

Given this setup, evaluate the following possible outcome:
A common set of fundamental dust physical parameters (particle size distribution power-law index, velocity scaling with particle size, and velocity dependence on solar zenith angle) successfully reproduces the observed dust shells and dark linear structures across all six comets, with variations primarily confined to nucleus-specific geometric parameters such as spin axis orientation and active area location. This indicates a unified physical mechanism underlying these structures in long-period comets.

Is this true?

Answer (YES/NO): YES